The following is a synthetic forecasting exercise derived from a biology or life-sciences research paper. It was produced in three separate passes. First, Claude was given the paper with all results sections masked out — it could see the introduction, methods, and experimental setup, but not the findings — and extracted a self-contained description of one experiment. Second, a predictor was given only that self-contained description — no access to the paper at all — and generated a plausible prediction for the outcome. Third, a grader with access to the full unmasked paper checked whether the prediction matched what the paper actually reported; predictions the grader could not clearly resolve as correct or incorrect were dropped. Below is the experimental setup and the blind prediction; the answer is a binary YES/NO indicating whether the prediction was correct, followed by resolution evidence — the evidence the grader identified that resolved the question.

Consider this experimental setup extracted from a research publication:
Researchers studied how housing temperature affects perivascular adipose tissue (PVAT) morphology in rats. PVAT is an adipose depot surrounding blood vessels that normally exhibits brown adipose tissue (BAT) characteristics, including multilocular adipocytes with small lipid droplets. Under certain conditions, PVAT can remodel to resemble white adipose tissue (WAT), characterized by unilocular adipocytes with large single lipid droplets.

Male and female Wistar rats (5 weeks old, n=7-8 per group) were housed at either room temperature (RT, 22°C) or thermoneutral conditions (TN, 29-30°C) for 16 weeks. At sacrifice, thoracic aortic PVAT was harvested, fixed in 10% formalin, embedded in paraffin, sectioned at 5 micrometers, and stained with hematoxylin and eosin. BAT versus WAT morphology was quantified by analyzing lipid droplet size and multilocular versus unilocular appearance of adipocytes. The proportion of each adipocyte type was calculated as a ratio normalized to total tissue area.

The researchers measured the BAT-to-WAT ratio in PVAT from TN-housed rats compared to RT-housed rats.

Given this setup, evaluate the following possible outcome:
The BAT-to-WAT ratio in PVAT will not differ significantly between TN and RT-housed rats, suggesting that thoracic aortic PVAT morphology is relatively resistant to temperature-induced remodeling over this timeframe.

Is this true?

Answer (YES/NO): NO